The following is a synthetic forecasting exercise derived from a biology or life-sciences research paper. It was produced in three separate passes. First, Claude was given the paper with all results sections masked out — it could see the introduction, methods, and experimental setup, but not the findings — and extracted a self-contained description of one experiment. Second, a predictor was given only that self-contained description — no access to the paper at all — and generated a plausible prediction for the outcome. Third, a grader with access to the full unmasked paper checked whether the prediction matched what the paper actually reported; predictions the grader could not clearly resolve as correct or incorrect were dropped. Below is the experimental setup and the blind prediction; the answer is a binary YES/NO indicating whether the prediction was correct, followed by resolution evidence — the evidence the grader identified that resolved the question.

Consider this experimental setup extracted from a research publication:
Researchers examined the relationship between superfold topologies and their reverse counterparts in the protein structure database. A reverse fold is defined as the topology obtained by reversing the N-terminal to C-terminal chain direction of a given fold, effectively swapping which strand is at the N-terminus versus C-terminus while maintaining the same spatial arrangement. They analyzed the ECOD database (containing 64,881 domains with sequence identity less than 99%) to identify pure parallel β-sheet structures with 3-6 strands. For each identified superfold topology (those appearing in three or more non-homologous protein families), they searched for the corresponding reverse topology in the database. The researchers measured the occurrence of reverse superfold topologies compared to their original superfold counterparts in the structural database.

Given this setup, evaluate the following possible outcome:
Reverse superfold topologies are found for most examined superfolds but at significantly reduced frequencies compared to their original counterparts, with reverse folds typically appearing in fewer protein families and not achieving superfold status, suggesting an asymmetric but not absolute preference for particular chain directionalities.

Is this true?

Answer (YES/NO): NO